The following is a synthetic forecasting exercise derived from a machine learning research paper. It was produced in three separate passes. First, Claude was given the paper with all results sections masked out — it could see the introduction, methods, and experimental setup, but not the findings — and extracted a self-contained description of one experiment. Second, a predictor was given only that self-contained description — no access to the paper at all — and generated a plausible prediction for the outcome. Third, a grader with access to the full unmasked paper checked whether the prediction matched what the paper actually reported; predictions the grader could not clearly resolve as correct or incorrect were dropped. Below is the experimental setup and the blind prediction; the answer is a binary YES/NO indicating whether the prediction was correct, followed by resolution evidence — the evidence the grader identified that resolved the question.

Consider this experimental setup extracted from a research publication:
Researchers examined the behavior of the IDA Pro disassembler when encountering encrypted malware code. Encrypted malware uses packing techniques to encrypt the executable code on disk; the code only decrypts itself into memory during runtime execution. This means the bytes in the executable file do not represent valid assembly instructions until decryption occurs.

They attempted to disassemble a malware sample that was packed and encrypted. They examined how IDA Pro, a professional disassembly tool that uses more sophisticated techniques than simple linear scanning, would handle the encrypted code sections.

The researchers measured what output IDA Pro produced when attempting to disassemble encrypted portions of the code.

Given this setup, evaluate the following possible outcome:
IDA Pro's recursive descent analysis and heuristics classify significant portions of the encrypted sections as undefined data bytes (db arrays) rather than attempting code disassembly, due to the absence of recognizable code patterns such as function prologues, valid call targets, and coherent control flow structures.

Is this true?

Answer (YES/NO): NO